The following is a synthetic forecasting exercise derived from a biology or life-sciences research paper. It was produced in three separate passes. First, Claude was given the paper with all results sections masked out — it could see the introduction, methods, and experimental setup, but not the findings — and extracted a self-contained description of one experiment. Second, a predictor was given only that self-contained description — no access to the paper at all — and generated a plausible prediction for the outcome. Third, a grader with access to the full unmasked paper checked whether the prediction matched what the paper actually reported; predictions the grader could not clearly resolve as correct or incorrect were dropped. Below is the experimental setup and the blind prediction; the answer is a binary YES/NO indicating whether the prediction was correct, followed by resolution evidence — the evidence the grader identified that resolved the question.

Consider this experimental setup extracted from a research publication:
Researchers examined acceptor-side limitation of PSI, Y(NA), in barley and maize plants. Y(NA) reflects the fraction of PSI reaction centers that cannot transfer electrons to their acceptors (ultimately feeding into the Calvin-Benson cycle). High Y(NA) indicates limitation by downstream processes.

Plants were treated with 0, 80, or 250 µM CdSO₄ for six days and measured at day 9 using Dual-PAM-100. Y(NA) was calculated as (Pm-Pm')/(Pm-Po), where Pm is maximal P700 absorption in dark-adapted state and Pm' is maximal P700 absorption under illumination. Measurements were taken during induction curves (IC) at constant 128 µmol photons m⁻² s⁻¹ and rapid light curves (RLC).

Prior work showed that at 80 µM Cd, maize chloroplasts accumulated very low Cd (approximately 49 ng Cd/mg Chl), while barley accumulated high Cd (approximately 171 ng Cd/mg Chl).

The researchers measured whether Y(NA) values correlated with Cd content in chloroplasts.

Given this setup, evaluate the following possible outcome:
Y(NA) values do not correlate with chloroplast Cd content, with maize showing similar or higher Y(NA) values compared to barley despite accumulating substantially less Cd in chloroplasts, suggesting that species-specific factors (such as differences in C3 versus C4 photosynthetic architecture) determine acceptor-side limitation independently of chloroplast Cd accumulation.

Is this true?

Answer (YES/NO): NO